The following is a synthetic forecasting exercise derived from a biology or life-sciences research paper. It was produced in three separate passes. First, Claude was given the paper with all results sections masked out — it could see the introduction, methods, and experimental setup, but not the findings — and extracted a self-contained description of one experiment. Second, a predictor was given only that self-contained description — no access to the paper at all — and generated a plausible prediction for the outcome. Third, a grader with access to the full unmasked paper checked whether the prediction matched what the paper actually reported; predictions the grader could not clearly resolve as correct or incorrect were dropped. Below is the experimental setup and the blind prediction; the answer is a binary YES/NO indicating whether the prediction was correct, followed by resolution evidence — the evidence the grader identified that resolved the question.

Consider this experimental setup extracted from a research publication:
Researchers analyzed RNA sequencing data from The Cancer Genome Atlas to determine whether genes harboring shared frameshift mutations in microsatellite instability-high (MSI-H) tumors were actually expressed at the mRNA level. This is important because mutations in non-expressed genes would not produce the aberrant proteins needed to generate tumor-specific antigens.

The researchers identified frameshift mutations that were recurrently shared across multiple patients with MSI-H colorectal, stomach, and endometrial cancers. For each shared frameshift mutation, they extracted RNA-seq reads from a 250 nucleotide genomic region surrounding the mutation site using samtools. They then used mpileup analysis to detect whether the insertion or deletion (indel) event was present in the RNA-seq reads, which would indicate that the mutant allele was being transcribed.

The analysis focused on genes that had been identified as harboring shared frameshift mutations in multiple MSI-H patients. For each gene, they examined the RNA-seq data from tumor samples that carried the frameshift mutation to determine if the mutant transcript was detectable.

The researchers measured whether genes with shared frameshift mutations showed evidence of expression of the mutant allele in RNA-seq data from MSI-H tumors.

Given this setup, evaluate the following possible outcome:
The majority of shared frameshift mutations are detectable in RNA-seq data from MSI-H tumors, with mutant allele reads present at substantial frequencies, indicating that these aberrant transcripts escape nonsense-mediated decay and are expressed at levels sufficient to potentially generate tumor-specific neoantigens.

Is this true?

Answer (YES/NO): YES